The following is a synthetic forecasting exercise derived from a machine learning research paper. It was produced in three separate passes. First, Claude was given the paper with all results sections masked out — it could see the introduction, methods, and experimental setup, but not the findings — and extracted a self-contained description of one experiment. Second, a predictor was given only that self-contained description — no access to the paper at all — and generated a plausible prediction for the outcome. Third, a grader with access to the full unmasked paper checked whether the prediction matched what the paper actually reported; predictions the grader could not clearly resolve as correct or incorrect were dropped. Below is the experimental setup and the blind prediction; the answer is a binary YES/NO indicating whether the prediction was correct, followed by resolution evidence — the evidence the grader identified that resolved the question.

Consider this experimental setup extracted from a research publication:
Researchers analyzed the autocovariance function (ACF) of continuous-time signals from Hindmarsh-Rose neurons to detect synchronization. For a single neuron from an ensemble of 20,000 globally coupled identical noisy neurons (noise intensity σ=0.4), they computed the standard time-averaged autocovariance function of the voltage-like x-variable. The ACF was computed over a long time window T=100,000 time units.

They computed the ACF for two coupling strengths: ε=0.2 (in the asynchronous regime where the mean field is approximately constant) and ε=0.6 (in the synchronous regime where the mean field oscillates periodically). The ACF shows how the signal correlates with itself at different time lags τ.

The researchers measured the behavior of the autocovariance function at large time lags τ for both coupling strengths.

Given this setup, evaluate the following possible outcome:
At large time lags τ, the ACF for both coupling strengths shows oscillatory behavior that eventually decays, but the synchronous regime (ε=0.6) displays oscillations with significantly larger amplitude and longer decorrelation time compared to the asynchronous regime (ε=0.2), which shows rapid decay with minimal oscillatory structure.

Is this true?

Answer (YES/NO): NO